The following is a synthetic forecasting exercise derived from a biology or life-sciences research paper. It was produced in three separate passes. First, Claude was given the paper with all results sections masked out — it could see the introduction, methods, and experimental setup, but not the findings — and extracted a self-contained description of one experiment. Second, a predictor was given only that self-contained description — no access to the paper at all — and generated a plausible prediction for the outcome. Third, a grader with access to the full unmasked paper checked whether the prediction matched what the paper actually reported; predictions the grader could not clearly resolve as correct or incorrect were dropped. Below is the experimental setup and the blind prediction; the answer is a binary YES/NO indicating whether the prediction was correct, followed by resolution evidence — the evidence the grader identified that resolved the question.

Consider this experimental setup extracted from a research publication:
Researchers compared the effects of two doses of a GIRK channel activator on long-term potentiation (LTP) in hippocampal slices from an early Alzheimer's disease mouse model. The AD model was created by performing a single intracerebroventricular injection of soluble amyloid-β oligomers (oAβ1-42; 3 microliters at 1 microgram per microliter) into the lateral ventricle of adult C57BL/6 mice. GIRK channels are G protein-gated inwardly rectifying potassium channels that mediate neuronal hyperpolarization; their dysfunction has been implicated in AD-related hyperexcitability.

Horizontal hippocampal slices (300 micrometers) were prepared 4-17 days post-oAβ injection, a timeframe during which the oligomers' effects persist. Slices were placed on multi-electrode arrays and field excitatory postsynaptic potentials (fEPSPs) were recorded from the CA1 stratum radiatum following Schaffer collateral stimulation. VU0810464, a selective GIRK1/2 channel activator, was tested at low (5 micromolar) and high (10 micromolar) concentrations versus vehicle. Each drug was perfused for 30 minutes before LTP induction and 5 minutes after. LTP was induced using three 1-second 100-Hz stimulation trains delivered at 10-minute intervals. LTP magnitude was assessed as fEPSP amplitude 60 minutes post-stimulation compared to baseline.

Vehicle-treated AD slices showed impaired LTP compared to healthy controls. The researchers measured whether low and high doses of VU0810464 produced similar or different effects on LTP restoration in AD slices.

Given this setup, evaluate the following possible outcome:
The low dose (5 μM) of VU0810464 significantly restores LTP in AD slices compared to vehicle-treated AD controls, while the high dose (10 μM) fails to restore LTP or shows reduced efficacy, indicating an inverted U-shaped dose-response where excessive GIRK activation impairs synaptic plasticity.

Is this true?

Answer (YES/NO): NO